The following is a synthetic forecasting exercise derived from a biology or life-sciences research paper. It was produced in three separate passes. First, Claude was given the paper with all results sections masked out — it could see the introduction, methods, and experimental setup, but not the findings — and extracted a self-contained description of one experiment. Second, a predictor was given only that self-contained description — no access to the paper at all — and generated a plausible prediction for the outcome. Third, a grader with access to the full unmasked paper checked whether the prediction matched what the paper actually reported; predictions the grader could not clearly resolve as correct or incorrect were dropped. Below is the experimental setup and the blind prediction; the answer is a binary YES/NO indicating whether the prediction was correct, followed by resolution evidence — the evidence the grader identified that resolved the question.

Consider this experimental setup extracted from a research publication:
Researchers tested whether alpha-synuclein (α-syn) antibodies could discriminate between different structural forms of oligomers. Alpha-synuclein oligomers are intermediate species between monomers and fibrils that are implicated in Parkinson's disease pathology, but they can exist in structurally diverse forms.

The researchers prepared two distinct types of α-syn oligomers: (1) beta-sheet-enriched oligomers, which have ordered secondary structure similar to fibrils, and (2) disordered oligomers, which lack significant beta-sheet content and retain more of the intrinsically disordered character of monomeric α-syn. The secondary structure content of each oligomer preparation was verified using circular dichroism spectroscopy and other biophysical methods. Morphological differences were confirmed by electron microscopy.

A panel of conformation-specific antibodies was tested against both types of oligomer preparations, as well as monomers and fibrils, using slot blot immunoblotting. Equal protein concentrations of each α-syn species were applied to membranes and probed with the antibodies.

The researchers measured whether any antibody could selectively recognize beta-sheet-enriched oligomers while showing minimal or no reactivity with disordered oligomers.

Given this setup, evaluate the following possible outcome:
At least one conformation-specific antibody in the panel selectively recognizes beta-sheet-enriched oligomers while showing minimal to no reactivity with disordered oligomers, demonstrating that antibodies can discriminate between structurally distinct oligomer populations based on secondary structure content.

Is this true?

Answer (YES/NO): YES